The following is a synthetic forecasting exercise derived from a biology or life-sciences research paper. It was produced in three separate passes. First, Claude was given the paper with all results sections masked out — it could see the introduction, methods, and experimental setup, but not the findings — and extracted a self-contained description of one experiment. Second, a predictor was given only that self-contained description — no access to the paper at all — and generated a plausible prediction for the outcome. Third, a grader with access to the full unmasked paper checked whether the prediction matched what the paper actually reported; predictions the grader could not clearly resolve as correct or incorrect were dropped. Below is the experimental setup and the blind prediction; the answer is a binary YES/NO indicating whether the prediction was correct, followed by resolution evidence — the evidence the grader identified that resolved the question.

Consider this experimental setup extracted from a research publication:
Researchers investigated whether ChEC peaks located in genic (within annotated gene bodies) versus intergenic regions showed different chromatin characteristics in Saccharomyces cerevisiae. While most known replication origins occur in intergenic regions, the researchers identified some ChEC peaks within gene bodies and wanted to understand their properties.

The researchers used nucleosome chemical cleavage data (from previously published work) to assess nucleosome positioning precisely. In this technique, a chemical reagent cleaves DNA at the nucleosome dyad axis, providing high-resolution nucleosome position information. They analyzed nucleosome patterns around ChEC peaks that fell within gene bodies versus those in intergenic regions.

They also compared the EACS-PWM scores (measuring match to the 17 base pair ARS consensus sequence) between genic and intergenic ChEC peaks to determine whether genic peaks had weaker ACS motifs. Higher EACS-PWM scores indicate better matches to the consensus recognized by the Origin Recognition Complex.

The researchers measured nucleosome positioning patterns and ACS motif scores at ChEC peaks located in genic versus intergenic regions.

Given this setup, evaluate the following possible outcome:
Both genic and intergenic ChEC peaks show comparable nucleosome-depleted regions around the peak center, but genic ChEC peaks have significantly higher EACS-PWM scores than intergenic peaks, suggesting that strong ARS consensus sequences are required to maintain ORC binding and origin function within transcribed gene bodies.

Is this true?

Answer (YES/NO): NO